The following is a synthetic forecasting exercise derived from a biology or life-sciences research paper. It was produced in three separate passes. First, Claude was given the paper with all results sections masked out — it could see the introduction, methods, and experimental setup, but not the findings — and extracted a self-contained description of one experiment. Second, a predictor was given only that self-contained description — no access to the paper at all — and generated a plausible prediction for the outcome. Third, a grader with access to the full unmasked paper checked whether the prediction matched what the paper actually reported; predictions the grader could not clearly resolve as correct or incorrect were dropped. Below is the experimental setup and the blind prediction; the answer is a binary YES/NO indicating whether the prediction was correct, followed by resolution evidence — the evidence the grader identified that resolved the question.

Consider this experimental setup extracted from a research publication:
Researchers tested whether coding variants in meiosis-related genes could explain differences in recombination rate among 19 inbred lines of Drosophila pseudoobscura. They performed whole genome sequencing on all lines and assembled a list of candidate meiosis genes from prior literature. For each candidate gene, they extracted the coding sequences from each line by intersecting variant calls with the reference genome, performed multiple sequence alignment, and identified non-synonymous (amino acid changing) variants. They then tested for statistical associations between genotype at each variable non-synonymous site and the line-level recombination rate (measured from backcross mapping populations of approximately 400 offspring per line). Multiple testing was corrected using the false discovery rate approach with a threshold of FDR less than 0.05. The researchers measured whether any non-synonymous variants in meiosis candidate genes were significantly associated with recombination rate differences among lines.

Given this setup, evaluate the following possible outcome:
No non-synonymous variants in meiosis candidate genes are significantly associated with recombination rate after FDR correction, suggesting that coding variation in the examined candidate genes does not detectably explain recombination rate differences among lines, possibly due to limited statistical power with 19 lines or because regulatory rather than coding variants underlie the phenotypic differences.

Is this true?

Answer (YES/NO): NO